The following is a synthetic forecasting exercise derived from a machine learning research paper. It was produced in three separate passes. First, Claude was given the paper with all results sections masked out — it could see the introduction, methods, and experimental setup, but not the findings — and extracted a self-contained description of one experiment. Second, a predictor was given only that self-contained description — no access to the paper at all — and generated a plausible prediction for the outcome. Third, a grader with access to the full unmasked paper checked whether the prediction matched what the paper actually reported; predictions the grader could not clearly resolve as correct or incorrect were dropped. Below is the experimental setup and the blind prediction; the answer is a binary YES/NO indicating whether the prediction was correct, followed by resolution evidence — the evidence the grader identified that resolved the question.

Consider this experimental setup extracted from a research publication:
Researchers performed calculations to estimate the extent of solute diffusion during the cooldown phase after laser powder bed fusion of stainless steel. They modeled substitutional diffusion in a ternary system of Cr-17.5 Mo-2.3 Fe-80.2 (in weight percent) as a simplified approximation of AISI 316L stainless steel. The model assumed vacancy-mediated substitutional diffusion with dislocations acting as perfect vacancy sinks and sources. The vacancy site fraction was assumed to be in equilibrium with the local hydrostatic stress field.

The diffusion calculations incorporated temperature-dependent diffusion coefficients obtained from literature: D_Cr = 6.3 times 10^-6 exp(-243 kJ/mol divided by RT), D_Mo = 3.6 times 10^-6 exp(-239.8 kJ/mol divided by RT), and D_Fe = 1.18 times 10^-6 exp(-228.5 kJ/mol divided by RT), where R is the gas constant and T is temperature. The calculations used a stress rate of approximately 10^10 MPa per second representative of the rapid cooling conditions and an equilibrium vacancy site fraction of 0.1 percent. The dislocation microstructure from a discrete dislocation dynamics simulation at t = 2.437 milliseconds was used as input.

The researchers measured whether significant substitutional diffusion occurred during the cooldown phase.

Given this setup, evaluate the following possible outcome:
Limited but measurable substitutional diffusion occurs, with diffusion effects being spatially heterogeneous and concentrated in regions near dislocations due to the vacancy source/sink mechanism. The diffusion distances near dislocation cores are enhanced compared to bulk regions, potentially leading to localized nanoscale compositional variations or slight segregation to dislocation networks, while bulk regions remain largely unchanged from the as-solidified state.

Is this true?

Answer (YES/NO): NO